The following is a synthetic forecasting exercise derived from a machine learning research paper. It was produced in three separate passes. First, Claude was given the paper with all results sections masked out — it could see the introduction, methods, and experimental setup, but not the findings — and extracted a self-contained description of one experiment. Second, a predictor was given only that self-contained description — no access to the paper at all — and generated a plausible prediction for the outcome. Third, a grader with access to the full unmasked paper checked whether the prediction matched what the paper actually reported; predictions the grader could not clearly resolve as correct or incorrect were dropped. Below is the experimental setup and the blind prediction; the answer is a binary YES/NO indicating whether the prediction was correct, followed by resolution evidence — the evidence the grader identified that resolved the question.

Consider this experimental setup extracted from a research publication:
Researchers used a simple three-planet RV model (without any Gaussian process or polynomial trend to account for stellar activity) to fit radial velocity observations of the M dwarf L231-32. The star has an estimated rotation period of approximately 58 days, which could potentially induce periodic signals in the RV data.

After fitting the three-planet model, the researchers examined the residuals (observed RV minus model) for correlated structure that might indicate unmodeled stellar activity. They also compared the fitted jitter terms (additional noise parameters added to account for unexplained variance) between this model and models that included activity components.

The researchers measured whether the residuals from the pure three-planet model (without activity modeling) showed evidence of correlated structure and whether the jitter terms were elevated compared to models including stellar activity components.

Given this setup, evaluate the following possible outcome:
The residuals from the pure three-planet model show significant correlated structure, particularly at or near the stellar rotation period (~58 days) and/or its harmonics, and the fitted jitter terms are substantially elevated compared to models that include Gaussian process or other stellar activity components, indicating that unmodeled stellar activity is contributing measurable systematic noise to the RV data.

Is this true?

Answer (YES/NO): YES